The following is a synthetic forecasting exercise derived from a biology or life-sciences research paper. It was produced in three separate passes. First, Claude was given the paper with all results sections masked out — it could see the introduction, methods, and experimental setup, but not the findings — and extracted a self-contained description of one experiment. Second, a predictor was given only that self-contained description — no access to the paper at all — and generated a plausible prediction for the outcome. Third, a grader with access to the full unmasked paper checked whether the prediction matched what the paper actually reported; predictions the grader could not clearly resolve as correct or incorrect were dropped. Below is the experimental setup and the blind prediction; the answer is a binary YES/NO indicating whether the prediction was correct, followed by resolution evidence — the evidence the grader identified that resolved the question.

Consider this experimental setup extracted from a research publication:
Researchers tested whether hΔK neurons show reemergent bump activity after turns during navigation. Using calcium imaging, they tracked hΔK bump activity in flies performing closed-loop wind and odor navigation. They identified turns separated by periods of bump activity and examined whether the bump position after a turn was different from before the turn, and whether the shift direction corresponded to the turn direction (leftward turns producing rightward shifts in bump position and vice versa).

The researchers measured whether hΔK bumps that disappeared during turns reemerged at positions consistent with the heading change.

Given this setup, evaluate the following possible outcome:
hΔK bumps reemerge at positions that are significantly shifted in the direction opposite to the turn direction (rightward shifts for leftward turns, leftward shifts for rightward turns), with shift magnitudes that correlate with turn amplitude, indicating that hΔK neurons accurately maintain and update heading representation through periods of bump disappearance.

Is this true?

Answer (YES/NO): NO